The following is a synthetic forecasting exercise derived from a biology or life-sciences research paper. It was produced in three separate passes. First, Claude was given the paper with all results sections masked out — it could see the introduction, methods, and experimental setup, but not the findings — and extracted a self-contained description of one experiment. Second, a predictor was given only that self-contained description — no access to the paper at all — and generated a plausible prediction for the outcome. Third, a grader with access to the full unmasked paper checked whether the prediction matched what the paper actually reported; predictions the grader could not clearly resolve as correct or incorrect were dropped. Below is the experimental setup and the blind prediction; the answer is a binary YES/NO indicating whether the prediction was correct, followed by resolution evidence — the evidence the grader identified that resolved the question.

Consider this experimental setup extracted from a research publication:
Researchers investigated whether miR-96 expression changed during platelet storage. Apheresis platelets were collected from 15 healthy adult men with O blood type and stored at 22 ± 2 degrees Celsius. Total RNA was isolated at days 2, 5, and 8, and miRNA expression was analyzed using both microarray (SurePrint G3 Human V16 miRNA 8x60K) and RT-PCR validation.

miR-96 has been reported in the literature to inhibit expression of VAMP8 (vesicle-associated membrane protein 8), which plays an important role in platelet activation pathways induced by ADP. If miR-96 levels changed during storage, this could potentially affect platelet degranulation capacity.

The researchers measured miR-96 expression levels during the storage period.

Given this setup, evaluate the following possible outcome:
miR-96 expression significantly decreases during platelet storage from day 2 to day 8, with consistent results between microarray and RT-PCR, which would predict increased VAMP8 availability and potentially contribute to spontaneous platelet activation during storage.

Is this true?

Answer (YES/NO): NO